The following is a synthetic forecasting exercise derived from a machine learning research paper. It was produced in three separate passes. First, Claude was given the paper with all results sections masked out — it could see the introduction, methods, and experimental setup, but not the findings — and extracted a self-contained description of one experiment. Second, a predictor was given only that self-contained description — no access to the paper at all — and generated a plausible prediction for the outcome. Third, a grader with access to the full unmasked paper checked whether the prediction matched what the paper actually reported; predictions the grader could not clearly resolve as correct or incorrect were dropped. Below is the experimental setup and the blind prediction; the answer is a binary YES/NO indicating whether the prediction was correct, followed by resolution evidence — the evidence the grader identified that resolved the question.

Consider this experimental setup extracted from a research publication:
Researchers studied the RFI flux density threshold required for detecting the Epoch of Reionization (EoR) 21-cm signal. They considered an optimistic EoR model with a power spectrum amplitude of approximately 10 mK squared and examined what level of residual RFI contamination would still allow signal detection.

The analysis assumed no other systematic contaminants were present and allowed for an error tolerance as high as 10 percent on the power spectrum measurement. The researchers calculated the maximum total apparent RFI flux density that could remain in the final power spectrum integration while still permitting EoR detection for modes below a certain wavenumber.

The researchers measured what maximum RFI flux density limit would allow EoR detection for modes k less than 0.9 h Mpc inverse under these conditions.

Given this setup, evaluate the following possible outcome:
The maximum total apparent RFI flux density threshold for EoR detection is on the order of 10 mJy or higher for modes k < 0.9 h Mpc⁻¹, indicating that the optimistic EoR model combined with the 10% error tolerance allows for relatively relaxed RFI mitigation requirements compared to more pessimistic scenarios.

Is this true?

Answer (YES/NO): NO